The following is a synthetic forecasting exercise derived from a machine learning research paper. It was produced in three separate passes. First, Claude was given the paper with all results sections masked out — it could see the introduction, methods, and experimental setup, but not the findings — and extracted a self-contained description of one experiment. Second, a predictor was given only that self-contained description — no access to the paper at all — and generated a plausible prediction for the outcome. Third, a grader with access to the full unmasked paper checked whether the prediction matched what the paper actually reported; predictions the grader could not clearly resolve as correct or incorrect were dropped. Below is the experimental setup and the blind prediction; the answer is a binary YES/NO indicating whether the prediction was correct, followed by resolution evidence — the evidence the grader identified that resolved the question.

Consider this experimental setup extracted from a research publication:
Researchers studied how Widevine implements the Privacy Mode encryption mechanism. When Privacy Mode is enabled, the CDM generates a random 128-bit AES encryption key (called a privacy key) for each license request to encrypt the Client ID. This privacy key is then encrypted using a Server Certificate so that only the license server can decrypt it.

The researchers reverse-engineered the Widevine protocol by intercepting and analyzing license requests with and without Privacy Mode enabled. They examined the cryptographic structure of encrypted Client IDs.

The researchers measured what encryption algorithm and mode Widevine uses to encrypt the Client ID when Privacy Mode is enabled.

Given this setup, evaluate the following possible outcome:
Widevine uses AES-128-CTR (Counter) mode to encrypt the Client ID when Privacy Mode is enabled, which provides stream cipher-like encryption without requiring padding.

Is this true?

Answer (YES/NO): NO